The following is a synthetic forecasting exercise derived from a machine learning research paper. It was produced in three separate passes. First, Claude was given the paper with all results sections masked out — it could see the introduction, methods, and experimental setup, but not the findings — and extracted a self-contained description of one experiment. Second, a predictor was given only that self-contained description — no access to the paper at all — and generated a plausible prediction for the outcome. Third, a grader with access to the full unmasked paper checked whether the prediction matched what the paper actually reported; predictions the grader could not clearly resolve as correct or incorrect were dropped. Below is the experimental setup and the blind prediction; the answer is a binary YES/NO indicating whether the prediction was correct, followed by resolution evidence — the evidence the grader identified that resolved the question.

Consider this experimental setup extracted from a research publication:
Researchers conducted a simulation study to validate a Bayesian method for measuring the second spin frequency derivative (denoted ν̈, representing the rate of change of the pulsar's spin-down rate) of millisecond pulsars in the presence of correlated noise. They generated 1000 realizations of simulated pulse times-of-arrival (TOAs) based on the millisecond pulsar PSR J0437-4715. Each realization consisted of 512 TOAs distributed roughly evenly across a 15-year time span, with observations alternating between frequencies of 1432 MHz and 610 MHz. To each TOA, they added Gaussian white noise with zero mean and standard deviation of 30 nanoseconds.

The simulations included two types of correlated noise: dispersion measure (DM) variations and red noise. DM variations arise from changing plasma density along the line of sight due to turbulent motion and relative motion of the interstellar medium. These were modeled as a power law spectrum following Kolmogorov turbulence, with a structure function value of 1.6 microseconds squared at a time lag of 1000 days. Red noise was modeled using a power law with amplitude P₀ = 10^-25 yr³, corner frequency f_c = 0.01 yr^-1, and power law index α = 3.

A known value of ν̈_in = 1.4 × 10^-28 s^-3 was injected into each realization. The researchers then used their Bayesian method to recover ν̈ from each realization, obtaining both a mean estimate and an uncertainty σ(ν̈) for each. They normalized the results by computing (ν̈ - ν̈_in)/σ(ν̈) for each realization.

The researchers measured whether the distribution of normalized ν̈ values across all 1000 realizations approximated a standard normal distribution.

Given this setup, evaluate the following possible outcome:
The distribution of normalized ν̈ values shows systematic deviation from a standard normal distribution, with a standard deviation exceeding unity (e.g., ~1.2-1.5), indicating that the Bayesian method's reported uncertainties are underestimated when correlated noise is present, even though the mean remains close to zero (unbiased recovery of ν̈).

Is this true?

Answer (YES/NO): NO